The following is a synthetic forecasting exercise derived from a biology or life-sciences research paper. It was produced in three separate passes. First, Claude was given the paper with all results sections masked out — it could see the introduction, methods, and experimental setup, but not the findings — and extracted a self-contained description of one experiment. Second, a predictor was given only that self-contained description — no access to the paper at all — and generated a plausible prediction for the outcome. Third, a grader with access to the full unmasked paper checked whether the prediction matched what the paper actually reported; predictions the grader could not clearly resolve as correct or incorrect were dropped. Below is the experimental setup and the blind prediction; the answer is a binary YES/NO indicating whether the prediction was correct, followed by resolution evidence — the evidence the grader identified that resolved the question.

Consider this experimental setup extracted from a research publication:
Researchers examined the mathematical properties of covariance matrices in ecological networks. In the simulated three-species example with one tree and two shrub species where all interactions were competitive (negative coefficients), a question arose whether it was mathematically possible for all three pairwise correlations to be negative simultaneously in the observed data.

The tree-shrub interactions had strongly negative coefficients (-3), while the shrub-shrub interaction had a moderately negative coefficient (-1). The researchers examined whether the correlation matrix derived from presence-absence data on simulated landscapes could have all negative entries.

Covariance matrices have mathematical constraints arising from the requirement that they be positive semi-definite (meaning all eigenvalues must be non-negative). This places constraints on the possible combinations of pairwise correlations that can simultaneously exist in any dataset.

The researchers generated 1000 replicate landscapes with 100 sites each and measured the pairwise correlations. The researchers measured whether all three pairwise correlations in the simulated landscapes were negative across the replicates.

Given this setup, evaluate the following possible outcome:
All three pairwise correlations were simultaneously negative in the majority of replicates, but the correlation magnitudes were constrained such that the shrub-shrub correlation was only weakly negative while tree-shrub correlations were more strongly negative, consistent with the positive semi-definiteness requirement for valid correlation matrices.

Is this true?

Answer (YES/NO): NO